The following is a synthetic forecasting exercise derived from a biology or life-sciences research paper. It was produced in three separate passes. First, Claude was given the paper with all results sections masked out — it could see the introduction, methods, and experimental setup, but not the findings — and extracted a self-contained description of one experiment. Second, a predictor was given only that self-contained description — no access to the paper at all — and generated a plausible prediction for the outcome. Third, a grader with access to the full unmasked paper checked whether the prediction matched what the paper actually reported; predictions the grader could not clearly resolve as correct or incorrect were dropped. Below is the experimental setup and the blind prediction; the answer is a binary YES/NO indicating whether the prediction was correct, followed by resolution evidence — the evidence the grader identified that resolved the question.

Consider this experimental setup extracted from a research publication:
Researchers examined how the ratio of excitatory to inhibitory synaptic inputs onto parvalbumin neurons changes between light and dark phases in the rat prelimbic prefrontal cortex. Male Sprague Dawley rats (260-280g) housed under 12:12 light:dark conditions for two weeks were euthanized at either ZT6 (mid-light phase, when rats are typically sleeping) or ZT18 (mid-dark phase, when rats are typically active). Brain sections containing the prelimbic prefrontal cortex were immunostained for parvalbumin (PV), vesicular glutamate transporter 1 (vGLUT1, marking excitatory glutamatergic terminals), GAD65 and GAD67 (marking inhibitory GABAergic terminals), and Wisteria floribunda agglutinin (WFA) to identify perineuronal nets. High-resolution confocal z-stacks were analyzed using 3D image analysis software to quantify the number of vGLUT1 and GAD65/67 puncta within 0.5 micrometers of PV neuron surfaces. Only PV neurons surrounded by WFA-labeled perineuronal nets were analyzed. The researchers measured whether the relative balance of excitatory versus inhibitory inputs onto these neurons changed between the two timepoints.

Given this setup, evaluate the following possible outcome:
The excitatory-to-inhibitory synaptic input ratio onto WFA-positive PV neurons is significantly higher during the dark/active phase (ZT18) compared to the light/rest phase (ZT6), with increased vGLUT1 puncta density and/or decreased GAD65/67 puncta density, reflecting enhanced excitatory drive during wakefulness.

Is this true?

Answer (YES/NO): NO